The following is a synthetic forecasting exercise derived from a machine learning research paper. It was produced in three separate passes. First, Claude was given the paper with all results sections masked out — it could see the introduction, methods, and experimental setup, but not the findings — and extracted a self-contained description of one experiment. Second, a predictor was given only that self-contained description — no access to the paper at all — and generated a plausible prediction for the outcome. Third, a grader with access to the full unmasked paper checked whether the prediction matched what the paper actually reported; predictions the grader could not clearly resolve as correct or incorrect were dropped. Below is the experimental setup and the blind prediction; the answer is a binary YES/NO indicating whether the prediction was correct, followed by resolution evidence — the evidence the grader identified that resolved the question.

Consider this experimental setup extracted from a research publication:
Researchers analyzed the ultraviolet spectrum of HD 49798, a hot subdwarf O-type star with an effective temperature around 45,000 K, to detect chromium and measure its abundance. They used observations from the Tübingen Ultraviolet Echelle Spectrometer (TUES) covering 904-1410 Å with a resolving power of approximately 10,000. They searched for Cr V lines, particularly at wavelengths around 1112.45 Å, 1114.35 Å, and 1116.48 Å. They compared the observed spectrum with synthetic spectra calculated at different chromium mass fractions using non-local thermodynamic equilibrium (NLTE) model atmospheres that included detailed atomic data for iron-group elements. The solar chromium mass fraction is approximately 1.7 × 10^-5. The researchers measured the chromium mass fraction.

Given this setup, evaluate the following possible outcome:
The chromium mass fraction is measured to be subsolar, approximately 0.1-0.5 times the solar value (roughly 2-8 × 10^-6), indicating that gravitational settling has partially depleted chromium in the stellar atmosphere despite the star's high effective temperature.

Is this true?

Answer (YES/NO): NO